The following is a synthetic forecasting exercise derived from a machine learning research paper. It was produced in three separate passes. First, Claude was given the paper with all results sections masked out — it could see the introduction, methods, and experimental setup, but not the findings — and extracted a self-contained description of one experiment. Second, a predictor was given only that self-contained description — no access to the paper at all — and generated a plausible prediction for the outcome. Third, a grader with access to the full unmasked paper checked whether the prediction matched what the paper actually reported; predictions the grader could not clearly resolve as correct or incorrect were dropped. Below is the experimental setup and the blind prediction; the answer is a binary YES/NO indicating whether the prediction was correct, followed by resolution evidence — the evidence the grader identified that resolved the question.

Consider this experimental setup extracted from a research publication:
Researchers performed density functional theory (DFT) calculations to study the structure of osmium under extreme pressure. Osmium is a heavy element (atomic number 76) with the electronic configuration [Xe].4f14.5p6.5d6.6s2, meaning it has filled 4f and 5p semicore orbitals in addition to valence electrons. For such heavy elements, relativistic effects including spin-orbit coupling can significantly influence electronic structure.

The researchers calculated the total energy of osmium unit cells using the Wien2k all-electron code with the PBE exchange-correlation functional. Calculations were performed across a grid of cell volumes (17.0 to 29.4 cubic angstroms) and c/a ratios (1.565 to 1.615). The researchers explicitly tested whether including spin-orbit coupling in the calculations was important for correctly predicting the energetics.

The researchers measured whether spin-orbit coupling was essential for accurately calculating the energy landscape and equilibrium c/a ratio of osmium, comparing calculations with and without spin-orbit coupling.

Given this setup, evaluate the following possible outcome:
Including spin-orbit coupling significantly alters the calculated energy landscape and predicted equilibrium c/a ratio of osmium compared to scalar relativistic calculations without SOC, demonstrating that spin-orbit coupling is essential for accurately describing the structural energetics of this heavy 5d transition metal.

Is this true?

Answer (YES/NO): YES